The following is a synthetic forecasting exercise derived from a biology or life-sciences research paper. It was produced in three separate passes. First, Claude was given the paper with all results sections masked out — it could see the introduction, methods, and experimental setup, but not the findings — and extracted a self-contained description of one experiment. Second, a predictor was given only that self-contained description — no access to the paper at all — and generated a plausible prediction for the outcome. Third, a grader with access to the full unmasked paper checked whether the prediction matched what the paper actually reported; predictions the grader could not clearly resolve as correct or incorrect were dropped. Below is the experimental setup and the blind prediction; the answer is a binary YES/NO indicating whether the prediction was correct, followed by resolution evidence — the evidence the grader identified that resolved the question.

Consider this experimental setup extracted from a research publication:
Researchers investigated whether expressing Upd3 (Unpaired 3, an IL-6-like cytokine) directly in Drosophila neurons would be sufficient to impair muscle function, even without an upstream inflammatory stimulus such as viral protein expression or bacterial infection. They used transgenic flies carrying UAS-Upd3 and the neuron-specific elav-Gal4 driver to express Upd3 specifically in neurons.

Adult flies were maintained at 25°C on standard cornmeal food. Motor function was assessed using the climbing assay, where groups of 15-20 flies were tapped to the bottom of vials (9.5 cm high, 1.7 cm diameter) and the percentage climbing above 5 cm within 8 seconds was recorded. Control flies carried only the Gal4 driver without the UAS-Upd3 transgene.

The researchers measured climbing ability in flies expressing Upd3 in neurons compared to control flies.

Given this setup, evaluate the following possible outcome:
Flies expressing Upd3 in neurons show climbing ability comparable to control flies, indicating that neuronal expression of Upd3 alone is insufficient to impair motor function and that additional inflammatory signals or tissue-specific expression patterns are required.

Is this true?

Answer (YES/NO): NO